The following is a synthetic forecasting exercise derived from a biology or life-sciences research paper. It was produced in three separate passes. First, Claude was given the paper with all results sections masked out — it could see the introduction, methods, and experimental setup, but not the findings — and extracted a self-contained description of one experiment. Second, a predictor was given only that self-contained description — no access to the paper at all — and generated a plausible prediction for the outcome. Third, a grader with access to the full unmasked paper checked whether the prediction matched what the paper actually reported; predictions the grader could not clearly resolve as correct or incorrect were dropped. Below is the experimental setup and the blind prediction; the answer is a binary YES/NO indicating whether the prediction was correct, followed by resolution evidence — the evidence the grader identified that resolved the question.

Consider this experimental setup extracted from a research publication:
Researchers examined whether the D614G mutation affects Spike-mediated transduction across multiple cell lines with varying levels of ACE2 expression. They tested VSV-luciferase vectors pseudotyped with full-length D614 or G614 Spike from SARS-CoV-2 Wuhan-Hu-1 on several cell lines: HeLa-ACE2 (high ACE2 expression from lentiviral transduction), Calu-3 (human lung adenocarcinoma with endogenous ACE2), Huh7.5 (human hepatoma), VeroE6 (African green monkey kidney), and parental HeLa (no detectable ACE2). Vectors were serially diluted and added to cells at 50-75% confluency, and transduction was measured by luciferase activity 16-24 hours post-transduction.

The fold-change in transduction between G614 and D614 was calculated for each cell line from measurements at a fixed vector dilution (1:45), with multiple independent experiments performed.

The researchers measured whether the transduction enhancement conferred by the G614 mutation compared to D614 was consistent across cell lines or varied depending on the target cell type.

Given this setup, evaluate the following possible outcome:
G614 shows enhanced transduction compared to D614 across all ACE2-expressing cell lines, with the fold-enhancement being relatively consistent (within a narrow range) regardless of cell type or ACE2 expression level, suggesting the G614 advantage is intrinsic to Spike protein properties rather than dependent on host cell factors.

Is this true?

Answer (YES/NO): NO